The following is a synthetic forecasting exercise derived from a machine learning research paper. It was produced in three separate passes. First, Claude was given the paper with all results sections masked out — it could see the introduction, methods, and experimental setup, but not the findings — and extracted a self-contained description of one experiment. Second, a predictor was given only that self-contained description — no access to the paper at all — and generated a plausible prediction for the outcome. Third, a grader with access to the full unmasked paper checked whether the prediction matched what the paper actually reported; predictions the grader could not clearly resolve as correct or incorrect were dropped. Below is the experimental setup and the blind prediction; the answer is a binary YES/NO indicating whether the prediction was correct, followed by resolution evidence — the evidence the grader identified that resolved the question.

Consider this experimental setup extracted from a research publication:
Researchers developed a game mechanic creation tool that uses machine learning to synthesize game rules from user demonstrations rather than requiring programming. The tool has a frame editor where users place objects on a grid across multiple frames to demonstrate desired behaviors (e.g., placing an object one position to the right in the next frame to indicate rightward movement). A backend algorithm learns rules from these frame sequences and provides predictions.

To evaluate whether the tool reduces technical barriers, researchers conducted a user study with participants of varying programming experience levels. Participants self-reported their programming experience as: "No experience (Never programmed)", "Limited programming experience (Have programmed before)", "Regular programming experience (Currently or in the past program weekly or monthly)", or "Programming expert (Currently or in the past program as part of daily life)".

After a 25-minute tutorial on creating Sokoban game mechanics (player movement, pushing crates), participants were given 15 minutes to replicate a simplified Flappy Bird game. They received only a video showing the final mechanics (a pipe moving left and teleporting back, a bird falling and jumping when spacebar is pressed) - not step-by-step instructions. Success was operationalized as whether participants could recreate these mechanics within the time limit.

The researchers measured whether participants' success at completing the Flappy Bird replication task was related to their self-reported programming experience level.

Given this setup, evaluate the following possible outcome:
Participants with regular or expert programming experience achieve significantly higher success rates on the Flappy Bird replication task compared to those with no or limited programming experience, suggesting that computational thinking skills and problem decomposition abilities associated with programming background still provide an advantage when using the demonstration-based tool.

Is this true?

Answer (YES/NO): NO